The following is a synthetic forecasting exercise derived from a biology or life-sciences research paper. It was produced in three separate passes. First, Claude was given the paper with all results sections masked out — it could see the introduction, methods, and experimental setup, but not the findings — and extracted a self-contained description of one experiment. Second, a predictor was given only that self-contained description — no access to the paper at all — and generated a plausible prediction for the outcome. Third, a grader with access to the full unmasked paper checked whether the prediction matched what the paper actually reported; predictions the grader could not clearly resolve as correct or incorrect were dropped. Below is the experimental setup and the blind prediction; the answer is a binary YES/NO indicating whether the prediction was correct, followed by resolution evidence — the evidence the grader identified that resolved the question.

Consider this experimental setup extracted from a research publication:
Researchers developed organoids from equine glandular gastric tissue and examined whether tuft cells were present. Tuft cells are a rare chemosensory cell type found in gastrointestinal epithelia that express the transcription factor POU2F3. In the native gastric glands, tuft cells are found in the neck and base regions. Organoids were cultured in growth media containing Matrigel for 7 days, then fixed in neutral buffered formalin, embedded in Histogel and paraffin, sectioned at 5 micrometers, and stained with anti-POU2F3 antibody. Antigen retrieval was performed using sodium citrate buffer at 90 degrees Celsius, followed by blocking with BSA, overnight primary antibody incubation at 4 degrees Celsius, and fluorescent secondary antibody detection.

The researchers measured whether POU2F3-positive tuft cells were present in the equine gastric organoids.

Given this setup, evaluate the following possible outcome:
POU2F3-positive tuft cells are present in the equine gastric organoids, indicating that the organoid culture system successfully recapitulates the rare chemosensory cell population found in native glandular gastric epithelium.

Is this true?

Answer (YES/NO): NO